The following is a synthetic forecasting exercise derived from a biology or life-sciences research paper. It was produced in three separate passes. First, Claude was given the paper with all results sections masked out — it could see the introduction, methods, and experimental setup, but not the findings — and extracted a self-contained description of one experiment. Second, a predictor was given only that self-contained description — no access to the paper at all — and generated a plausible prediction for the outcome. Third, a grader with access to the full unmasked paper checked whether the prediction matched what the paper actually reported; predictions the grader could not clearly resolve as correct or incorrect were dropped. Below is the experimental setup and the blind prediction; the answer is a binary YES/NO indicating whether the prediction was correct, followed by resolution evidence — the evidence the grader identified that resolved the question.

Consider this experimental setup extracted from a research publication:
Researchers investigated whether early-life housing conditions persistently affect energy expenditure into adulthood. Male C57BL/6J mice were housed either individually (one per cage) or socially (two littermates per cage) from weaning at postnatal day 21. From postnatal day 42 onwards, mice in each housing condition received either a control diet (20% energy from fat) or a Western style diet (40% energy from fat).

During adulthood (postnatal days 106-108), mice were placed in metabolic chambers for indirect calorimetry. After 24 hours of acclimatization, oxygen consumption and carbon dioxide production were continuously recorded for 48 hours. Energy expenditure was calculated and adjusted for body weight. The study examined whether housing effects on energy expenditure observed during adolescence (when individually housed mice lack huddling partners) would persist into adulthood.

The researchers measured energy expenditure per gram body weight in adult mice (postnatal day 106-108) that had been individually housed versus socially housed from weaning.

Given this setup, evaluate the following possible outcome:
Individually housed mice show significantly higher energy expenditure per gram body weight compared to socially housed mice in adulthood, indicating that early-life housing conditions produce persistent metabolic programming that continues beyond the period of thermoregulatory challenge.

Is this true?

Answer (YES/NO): YES